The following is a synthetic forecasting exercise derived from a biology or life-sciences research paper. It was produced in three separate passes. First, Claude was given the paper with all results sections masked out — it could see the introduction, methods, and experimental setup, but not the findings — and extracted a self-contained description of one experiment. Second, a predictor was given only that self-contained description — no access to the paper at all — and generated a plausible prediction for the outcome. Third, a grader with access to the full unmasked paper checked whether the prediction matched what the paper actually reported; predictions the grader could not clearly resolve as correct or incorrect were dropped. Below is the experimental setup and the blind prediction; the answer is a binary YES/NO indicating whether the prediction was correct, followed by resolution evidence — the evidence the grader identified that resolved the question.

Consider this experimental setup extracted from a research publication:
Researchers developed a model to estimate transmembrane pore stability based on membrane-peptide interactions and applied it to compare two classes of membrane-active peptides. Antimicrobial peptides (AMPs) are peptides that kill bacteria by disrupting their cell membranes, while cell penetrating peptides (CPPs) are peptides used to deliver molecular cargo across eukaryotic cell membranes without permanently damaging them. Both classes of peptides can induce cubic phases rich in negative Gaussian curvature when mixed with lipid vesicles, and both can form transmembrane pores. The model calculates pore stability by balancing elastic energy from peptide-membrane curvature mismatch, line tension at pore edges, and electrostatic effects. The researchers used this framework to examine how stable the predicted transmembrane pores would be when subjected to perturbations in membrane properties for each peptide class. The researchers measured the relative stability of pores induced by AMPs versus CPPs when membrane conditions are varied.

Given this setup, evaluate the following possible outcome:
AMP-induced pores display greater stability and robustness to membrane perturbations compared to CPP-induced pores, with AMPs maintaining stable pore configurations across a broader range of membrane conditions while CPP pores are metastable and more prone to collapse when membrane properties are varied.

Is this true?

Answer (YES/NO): YES